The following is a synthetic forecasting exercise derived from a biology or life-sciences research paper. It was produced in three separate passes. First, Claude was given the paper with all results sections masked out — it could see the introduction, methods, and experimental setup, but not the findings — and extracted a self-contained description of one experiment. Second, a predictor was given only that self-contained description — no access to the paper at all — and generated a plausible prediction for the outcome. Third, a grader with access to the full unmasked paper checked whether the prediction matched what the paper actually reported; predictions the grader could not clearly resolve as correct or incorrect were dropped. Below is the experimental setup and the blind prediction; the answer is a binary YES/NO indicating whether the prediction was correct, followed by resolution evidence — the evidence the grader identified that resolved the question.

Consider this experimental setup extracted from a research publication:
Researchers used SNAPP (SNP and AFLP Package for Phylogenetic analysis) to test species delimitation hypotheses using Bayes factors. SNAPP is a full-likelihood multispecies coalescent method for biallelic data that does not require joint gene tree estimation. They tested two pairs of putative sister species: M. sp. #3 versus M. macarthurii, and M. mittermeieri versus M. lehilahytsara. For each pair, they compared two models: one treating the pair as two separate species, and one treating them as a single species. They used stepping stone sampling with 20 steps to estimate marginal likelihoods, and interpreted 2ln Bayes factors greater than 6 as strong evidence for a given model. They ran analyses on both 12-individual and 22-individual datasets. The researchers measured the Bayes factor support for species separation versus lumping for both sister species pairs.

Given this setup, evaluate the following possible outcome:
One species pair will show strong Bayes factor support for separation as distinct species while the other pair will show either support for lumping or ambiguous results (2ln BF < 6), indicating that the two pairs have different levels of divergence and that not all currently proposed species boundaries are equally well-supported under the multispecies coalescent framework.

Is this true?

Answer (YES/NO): NO